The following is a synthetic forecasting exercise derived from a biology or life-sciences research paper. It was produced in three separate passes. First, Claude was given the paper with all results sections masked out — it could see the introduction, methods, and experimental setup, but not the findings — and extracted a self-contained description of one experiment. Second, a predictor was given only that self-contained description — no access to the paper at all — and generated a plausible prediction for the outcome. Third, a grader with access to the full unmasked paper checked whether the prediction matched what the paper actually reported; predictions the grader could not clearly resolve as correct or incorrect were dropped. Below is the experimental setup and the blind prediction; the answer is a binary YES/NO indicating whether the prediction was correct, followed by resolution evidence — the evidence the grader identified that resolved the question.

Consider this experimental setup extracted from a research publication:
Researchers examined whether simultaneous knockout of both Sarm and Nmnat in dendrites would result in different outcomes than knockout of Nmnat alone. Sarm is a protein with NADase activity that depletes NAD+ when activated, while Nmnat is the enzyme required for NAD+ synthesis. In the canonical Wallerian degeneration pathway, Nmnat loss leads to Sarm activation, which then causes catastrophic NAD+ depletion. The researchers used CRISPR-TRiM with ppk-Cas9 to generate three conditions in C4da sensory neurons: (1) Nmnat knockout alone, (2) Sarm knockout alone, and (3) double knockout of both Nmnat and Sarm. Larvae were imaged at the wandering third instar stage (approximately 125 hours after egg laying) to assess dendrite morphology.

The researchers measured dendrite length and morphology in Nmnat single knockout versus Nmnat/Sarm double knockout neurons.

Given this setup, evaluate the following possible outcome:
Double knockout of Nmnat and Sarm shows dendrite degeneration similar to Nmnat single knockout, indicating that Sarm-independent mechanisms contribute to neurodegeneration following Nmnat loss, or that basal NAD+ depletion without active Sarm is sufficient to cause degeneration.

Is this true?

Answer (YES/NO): NO